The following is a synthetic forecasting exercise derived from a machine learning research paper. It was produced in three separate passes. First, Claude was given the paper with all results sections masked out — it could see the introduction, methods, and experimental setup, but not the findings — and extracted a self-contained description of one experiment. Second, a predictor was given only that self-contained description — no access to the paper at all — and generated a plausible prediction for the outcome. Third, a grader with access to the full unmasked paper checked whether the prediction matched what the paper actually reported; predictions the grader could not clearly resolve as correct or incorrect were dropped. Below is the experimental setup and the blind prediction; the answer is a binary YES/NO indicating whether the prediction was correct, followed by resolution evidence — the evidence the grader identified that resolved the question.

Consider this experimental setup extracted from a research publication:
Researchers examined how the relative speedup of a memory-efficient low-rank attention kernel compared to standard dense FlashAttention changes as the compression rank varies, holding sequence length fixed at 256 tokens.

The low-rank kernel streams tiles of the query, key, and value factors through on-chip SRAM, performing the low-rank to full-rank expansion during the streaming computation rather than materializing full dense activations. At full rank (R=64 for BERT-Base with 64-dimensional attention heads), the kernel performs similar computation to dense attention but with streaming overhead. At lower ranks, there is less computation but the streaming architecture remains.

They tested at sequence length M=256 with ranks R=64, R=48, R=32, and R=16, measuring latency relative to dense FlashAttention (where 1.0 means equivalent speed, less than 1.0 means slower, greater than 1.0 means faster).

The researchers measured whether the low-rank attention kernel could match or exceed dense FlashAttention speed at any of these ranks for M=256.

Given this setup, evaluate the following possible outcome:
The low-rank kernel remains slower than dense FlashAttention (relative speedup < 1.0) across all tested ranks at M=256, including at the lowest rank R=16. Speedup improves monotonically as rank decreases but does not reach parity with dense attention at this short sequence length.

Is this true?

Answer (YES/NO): NO